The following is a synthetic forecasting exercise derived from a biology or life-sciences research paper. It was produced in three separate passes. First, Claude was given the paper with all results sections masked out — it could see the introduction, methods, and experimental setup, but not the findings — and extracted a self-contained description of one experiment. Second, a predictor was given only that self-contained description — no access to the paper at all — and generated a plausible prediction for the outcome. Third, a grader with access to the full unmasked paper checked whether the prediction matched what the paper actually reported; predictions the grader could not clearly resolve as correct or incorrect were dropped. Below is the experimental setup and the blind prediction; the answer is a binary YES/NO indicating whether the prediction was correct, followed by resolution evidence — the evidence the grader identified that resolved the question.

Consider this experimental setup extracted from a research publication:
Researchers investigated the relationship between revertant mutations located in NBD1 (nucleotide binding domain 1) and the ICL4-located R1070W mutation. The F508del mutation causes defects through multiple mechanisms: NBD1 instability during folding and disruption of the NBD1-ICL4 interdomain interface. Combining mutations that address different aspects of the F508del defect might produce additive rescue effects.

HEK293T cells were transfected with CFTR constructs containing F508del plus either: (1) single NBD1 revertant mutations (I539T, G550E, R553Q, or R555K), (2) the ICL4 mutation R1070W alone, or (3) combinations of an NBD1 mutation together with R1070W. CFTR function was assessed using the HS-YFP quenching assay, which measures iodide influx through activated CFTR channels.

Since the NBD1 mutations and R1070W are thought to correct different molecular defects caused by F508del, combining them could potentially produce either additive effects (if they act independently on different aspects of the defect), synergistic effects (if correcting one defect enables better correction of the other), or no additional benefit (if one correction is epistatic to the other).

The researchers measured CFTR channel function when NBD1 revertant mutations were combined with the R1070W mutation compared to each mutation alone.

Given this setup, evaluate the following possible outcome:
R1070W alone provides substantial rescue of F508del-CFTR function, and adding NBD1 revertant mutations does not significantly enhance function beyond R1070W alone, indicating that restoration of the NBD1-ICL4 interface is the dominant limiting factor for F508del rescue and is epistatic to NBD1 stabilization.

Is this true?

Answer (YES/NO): NO